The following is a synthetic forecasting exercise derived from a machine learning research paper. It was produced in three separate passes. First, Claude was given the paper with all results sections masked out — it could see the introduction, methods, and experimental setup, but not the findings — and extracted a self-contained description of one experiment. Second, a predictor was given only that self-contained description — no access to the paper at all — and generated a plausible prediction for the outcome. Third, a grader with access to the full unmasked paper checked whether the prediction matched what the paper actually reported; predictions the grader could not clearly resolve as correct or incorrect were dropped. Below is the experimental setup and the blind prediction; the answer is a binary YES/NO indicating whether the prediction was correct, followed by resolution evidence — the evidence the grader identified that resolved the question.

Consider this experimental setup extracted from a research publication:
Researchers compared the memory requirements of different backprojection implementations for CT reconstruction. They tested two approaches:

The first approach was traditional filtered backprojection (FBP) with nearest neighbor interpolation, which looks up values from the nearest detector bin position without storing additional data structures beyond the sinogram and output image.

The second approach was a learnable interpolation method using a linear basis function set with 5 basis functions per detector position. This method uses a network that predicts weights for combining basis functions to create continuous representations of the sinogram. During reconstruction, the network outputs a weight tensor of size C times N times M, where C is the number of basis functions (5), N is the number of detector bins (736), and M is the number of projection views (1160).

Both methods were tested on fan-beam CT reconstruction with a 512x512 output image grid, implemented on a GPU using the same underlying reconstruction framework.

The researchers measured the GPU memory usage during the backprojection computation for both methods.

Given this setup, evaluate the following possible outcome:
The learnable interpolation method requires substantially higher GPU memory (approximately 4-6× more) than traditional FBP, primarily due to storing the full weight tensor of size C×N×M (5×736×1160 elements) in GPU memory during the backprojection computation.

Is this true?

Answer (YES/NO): NO